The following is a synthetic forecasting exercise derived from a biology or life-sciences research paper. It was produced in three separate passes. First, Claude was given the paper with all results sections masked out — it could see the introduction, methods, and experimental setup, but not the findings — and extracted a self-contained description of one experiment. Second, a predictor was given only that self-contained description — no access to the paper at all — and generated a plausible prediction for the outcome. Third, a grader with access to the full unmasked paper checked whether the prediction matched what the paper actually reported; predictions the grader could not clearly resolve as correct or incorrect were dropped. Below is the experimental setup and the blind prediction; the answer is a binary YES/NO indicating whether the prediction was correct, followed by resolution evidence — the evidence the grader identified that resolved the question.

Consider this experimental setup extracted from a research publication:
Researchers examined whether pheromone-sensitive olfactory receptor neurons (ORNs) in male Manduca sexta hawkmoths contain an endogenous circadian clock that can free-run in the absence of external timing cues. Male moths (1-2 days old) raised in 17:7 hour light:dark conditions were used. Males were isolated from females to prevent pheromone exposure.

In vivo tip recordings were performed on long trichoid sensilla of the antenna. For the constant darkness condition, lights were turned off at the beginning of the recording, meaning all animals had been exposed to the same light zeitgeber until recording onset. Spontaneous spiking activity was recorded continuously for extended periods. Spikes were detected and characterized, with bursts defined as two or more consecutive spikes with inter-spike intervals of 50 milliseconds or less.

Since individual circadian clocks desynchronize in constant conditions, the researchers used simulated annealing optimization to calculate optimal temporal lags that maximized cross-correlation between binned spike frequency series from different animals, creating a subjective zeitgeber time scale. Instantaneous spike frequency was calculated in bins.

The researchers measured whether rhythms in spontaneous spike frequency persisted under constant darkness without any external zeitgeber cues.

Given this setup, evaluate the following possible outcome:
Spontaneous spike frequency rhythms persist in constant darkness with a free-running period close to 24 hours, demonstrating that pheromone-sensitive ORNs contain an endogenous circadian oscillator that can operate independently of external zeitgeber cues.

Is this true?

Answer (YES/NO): YES